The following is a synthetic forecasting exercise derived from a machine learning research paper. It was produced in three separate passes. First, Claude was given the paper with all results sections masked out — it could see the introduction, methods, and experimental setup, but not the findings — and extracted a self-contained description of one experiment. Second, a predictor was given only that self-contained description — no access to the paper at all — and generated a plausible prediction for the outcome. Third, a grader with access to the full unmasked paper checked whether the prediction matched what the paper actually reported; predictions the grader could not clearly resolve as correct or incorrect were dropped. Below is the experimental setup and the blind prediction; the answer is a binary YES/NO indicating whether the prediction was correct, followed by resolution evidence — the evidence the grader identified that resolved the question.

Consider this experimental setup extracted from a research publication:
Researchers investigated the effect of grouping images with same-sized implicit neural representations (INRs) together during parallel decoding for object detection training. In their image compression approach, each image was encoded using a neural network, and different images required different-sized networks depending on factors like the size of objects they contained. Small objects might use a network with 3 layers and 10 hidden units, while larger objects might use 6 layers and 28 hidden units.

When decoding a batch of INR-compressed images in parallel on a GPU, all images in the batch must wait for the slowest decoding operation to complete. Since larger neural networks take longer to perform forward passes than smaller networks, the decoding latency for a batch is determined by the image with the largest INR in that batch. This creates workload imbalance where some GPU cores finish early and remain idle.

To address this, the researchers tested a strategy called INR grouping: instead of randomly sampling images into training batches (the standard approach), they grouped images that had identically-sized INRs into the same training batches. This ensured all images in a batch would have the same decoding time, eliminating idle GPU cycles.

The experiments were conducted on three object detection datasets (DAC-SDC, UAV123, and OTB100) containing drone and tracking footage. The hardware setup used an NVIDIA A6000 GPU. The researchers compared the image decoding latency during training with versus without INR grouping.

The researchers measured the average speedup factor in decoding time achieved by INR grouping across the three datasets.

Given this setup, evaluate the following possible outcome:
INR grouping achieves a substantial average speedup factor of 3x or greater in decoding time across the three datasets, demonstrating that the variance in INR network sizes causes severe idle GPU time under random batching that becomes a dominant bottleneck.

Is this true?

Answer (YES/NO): NO